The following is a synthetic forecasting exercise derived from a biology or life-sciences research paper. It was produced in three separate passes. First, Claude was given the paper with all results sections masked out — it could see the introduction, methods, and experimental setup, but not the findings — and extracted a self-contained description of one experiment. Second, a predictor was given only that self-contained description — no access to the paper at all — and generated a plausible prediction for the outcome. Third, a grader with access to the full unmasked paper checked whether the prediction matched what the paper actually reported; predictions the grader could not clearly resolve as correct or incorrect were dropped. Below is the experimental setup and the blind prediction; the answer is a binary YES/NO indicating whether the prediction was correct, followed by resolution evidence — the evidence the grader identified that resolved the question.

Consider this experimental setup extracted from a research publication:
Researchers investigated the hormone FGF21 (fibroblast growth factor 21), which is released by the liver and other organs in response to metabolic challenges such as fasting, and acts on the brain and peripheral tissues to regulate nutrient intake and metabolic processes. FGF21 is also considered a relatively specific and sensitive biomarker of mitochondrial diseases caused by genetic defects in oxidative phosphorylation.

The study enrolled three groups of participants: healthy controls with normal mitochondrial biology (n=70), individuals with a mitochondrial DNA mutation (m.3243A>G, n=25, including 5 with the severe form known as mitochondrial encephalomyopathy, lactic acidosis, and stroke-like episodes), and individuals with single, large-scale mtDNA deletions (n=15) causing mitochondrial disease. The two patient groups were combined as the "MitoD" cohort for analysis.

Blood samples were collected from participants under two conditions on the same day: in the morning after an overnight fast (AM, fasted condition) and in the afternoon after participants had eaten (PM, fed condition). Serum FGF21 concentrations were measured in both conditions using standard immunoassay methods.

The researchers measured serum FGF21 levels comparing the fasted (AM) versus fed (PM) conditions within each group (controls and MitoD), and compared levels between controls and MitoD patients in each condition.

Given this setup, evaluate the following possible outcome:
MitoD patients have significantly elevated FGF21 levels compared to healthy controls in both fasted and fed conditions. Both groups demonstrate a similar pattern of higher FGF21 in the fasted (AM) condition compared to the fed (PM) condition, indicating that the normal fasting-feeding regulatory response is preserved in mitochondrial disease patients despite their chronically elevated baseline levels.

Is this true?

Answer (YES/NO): NO